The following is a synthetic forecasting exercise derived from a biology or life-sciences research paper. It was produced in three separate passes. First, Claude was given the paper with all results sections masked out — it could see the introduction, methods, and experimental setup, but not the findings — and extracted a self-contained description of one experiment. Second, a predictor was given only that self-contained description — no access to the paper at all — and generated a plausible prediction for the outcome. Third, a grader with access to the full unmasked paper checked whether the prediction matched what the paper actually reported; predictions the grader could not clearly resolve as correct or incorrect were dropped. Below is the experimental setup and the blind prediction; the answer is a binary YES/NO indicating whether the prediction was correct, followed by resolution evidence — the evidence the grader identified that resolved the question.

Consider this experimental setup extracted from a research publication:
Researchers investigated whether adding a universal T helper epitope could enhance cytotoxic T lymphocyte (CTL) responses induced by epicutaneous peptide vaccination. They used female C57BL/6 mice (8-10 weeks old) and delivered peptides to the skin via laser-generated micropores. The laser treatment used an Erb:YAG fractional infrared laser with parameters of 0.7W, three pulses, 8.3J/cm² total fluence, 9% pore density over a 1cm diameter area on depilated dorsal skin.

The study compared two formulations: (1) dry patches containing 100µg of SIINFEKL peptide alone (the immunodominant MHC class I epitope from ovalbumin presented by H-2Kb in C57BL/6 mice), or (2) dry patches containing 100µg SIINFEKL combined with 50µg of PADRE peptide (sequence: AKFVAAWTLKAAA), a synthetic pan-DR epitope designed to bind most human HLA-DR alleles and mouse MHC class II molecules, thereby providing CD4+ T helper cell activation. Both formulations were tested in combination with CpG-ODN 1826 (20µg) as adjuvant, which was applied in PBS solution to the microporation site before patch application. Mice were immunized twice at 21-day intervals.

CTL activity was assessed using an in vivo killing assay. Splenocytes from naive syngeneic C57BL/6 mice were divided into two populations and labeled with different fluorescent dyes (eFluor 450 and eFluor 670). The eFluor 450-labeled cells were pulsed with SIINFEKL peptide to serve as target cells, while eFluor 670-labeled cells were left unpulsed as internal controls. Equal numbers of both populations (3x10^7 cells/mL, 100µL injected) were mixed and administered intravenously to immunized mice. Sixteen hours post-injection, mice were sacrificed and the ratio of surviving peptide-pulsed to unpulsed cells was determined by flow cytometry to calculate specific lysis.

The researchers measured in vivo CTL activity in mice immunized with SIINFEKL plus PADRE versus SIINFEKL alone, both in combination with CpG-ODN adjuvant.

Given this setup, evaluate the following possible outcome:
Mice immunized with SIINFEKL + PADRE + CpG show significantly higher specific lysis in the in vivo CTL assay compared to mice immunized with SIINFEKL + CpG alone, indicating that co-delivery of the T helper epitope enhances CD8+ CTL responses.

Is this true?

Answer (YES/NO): YES